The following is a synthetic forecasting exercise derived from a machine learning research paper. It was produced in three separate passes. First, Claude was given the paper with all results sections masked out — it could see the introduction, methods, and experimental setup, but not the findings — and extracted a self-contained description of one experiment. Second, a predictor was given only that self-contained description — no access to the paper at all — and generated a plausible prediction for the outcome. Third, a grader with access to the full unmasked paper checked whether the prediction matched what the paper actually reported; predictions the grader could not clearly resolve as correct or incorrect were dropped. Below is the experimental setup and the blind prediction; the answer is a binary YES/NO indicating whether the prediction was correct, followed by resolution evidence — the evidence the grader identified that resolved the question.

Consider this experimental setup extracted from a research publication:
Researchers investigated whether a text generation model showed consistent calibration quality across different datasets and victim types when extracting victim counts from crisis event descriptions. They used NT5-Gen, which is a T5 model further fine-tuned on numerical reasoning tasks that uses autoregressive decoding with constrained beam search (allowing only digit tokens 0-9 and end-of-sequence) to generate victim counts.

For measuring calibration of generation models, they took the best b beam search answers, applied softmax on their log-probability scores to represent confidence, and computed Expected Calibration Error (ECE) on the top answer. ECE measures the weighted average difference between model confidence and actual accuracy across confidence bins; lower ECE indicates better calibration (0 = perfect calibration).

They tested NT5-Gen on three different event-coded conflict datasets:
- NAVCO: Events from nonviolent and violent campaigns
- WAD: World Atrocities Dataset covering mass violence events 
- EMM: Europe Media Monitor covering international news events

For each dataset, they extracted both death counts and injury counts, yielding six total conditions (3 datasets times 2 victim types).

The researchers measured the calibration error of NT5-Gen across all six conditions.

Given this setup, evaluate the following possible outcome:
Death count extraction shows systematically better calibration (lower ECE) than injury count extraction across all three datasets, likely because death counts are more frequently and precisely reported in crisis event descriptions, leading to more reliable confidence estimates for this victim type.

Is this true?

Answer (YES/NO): NO